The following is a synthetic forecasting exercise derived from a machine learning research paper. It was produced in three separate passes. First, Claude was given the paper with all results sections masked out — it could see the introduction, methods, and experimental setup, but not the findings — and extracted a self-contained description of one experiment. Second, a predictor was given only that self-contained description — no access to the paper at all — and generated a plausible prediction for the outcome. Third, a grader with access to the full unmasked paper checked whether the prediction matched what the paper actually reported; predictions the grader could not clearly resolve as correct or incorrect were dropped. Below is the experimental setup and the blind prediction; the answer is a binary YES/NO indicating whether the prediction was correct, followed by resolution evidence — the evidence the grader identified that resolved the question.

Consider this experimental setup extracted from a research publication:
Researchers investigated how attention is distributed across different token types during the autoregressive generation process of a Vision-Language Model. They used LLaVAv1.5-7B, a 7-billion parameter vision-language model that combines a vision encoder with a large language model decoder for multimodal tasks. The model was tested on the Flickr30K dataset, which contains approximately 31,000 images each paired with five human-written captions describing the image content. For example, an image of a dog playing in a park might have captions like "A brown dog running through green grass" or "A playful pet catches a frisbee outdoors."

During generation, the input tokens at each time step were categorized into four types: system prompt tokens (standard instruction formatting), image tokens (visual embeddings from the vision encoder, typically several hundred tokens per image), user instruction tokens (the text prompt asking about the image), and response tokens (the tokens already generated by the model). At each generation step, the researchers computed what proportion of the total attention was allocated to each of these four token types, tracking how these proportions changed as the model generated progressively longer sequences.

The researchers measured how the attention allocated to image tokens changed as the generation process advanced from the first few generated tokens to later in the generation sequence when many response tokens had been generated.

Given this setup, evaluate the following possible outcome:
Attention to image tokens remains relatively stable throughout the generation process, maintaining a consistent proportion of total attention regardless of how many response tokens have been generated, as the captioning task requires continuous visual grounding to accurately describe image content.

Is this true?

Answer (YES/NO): NO